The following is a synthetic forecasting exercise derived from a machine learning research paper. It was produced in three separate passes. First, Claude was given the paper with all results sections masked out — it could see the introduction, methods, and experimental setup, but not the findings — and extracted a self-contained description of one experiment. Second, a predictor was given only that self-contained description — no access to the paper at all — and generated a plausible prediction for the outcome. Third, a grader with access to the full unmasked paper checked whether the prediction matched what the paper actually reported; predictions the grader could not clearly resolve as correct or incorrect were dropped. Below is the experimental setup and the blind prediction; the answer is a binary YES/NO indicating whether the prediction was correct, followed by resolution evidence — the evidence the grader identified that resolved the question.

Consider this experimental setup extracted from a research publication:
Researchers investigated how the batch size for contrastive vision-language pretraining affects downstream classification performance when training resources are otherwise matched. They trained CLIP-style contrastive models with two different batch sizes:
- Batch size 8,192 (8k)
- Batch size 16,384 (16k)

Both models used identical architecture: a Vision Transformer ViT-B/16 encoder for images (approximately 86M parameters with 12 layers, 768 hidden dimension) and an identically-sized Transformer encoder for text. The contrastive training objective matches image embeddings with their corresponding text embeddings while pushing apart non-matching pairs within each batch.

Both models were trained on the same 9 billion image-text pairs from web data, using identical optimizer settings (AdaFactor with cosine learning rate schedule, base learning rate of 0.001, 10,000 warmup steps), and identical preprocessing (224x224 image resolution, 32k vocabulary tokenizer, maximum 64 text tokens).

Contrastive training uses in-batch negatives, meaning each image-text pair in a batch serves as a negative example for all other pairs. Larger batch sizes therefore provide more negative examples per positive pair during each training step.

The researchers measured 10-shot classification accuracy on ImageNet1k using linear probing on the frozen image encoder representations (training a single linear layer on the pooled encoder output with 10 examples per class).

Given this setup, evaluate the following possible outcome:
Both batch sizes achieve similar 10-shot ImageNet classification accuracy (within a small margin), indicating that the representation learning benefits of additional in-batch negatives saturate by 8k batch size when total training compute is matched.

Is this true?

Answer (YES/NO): NO